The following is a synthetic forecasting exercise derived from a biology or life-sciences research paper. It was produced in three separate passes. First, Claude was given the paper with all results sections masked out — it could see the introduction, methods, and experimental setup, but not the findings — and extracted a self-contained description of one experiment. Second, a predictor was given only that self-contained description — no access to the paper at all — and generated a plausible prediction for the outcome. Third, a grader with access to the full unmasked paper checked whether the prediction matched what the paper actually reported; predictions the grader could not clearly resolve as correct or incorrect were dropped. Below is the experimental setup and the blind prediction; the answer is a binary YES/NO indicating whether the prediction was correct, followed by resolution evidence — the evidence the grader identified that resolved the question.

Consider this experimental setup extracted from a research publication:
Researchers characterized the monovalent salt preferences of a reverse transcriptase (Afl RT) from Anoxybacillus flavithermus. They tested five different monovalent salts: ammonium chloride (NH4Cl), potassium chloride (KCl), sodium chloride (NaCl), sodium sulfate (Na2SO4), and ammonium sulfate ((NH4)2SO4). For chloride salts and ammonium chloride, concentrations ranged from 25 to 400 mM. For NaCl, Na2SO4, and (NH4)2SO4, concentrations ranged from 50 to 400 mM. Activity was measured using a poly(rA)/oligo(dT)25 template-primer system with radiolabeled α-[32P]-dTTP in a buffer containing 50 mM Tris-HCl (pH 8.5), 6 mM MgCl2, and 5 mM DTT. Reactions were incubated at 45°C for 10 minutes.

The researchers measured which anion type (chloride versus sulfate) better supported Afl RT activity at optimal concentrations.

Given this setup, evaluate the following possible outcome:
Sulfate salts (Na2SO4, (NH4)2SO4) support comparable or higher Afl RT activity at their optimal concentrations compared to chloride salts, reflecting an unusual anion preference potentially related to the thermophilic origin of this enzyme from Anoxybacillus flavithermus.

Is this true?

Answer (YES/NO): YES